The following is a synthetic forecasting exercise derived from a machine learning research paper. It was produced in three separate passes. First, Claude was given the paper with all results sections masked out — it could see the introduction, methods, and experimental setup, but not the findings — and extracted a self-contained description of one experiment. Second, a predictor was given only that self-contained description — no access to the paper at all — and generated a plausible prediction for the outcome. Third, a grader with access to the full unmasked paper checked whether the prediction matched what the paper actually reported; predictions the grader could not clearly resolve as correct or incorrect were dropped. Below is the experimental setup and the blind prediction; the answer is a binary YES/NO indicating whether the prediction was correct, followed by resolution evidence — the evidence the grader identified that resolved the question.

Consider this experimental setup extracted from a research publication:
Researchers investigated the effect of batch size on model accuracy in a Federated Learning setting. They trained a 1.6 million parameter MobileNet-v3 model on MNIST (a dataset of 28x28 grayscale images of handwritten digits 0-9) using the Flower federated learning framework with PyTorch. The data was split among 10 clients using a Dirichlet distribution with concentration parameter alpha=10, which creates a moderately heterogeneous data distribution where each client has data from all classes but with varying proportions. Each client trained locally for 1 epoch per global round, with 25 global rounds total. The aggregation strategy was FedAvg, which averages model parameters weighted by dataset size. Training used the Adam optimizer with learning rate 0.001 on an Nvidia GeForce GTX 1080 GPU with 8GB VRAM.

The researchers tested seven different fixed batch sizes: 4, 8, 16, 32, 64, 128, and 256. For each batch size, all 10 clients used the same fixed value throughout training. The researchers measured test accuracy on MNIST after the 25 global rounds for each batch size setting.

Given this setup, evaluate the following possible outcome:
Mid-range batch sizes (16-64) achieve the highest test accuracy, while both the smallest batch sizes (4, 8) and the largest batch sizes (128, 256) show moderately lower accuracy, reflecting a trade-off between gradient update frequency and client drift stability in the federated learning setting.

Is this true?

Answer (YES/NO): NO